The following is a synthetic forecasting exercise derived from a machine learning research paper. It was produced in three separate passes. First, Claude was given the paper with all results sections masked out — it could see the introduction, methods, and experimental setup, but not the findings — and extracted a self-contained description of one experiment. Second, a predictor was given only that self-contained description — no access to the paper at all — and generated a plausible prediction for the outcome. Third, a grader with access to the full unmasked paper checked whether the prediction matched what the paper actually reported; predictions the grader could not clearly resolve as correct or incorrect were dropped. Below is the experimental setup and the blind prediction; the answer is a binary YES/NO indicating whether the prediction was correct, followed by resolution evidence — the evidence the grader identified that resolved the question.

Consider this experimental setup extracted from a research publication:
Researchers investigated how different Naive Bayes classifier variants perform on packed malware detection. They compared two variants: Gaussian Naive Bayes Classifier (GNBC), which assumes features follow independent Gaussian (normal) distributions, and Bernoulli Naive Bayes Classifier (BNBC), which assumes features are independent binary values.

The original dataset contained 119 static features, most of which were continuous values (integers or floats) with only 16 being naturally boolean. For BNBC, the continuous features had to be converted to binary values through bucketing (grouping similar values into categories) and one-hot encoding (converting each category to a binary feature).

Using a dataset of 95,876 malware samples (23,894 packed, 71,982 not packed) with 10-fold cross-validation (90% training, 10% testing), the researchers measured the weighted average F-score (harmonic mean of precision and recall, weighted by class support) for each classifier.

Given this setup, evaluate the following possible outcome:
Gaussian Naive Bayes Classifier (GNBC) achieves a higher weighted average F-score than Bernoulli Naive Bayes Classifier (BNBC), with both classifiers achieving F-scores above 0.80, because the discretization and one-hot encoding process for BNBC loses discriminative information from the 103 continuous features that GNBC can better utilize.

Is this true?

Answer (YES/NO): NO